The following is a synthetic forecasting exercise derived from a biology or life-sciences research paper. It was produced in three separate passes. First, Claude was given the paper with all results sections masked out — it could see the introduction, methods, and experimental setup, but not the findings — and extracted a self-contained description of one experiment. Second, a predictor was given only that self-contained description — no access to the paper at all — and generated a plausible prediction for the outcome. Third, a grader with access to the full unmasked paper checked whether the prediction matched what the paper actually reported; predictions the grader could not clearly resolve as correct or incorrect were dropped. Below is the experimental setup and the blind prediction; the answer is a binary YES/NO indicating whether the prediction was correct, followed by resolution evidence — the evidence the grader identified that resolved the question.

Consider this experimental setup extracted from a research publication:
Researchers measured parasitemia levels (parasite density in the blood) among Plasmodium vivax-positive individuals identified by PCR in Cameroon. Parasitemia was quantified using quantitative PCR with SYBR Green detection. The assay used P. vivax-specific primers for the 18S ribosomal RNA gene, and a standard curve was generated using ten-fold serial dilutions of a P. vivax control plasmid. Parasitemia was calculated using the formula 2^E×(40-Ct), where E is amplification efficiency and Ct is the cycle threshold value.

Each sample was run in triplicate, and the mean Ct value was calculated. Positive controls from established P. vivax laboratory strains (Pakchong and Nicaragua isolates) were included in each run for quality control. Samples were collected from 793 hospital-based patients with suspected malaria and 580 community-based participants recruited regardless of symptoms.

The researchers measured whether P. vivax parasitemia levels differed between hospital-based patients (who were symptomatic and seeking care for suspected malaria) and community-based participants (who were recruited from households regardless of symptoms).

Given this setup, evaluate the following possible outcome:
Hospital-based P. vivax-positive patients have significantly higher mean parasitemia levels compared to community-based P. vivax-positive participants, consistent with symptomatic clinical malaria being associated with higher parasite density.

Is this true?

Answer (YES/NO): YES